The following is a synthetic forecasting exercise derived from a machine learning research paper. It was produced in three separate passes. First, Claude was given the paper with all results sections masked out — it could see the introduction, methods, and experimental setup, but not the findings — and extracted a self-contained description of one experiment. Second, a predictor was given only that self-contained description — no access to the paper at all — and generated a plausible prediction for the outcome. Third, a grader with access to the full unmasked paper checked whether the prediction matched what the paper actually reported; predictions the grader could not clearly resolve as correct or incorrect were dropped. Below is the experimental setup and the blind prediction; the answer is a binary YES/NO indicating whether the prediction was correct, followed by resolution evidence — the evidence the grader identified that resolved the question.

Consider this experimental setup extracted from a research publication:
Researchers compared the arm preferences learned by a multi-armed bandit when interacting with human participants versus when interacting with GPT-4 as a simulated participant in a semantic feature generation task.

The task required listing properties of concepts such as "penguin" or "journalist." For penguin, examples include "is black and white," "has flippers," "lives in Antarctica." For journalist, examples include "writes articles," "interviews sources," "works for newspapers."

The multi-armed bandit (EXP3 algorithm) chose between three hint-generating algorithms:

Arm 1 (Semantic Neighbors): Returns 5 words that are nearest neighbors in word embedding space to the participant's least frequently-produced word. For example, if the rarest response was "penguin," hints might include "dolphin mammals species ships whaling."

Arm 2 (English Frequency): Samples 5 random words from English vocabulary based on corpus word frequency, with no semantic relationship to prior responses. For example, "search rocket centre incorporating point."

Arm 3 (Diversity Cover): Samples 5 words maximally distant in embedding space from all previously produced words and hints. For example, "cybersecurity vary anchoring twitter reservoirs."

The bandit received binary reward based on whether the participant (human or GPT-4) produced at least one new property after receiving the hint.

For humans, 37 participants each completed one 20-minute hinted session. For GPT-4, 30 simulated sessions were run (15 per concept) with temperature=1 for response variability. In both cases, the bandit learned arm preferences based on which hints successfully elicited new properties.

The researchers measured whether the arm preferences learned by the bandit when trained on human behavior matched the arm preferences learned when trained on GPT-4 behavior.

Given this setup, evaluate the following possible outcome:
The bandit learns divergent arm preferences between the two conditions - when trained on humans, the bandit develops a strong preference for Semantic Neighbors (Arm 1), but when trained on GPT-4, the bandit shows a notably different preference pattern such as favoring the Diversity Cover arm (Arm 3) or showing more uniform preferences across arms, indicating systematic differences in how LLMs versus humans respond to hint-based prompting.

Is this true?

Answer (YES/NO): NO